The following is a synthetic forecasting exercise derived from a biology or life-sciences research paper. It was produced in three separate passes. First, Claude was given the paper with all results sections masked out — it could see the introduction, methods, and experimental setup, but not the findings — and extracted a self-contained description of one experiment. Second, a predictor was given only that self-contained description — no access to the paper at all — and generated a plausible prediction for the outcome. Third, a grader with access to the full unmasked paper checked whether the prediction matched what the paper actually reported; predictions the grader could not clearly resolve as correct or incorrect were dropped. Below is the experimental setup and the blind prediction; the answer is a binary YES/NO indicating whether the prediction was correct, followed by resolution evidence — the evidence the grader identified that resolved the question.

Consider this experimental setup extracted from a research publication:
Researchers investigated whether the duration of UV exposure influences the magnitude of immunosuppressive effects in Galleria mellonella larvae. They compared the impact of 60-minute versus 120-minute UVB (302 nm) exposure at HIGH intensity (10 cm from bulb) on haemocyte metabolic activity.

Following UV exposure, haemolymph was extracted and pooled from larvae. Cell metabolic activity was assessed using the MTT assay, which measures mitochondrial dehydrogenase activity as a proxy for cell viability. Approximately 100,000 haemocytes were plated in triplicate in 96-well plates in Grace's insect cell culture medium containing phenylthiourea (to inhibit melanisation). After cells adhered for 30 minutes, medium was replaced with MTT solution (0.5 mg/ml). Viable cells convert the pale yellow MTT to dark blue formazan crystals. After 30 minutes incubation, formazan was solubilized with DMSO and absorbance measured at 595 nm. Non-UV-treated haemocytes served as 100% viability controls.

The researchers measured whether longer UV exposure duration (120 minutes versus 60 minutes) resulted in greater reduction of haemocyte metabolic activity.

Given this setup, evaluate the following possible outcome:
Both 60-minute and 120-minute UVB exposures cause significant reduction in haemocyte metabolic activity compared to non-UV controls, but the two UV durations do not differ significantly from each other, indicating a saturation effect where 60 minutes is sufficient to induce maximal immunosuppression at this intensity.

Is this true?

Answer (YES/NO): NO